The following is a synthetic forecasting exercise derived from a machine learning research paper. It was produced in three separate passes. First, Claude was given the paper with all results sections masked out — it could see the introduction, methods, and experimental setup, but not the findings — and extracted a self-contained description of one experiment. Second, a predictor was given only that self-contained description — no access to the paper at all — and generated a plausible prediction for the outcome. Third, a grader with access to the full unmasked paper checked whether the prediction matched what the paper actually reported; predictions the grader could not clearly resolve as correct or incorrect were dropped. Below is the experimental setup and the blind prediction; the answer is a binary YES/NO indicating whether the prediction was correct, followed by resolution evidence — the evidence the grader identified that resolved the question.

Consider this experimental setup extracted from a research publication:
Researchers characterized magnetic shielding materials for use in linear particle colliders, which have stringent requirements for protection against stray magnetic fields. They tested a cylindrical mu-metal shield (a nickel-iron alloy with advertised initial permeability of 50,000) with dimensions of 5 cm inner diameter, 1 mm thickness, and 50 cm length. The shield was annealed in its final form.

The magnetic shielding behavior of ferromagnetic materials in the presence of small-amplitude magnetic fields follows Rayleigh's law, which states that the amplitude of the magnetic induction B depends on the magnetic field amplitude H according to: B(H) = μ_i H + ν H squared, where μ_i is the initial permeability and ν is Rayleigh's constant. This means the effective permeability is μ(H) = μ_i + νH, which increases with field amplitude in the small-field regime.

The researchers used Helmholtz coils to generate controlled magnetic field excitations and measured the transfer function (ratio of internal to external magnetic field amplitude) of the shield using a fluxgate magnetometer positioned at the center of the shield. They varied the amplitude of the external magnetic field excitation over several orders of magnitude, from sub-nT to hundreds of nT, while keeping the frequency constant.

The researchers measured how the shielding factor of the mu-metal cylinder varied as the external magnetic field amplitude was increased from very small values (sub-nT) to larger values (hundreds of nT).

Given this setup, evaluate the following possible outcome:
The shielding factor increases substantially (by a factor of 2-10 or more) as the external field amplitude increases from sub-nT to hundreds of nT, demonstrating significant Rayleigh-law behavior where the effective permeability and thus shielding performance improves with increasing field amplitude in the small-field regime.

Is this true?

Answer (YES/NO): NO